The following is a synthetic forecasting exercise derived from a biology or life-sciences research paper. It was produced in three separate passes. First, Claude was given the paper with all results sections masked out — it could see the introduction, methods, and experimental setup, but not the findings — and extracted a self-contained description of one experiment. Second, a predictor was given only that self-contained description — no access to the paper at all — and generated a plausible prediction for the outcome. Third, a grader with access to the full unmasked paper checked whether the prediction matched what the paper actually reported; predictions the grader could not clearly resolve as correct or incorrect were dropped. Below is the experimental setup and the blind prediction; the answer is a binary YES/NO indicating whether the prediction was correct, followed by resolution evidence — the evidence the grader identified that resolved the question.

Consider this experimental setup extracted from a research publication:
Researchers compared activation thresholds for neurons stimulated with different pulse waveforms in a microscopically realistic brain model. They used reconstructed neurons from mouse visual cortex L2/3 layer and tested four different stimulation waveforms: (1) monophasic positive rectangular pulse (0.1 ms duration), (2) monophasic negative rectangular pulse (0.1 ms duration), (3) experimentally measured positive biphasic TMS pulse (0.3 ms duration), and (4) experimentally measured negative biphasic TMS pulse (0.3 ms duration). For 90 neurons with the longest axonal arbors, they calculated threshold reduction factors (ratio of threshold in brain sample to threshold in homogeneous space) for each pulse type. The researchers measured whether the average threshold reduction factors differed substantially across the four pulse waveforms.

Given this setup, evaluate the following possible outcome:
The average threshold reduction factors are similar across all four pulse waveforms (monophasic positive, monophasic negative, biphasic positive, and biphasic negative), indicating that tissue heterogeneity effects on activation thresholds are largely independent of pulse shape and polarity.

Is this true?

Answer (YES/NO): YES